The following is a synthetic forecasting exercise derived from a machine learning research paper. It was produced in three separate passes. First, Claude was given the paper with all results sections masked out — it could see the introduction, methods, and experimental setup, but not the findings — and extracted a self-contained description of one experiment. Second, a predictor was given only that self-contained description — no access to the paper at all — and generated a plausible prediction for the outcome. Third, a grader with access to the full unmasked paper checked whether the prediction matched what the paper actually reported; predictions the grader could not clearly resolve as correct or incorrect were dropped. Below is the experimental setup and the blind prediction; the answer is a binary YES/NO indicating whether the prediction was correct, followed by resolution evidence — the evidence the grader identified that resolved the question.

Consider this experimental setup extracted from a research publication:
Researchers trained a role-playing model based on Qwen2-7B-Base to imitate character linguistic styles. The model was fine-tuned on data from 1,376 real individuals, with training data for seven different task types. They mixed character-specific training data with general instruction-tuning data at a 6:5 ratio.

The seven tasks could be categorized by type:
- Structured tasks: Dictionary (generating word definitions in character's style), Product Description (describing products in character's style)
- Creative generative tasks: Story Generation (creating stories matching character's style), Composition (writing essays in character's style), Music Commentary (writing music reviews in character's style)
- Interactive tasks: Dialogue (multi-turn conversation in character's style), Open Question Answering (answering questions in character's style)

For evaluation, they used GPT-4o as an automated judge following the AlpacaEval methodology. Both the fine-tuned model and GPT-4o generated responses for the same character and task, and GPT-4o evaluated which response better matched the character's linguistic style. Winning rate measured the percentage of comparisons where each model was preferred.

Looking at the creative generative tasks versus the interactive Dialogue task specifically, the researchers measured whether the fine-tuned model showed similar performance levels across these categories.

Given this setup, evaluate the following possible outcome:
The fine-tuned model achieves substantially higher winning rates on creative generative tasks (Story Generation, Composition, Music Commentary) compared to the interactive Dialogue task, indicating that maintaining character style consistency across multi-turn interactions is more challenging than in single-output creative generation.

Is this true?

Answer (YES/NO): YES